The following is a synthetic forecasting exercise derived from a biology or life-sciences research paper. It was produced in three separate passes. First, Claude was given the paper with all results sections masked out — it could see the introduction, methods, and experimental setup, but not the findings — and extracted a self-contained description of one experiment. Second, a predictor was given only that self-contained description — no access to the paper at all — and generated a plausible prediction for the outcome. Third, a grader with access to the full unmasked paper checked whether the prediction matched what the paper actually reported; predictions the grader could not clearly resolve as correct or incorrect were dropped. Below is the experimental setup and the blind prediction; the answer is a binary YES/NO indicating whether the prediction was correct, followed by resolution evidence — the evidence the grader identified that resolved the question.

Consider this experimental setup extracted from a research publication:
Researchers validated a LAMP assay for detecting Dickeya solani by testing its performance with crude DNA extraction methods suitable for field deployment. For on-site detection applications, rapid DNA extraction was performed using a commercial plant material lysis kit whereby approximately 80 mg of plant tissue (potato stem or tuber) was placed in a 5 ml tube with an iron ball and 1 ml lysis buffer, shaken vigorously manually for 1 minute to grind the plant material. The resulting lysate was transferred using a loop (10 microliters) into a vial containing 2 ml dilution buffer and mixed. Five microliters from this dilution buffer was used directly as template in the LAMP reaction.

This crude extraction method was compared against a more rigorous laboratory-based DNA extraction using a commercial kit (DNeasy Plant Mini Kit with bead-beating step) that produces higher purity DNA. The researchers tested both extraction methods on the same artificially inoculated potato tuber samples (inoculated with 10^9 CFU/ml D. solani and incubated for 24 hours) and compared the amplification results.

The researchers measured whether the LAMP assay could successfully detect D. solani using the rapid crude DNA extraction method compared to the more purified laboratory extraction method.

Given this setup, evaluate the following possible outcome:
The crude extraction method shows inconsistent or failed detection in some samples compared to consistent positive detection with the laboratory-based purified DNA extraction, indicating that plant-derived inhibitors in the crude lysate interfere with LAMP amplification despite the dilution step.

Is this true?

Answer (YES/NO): NO